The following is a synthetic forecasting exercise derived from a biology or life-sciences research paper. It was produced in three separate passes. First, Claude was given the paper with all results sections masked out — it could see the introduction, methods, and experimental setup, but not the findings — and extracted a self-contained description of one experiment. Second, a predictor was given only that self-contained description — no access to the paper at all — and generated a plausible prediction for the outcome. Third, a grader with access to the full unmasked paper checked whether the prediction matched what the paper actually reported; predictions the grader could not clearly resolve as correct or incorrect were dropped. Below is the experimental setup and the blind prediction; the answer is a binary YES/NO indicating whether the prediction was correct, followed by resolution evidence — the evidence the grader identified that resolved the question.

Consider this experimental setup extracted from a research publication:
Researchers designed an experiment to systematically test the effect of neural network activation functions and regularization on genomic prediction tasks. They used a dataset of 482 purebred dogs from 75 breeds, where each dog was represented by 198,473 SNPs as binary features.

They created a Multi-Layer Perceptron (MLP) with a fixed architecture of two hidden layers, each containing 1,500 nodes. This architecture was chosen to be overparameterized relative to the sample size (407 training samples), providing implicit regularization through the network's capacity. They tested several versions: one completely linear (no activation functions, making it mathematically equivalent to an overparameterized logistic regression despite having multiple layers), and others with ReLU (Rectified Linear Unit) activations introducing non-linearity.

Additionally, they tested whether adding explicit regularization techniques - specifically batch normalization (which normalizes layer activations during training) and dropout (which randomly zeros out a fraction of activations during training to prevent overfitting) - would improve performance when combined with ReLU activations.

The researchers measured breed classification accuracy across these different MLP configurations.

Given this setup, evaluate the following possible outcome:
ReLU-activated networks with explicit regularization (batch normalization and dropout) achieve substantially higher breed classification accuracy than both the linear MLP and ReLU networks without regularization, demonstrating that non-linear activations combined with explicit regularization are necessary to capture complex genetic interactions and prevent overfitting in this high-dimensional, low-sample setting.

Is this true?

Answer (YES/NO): NO